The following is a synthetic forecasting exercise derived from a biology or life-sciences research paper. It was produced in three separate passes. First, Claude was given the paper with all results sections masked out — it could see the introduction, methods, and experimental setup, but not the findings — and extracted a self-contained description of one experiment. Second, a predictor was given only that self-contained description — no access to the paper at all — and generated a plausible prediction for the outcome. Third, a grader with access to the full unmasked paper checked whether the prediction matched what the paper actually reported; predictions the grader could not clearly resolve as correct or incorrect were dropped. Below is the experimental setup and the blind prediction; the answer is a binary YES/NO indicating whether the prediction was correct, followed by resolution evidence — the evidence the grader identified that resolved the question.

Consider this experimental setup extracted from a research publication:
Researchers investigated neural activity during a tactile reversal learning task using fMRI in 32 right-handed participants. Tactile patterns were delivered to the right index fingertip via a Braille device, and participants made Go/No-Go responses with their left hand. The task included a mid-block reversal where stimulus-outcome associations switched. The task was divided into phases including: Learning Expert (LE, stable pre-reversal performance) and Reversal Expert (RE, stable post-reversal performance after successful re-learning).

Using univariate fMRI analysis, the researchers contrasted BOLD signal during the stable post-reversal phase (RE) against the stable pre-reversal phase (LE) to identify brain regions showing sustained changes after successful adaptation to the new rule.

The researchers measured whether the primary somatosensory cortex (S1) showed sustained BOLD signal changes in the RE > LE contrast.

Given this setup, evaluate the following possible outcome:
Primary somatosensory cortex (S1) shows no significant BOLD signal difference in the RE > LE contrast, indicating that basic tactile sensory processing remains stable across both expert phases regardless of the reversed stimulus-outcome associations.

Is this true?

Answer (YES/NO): NO